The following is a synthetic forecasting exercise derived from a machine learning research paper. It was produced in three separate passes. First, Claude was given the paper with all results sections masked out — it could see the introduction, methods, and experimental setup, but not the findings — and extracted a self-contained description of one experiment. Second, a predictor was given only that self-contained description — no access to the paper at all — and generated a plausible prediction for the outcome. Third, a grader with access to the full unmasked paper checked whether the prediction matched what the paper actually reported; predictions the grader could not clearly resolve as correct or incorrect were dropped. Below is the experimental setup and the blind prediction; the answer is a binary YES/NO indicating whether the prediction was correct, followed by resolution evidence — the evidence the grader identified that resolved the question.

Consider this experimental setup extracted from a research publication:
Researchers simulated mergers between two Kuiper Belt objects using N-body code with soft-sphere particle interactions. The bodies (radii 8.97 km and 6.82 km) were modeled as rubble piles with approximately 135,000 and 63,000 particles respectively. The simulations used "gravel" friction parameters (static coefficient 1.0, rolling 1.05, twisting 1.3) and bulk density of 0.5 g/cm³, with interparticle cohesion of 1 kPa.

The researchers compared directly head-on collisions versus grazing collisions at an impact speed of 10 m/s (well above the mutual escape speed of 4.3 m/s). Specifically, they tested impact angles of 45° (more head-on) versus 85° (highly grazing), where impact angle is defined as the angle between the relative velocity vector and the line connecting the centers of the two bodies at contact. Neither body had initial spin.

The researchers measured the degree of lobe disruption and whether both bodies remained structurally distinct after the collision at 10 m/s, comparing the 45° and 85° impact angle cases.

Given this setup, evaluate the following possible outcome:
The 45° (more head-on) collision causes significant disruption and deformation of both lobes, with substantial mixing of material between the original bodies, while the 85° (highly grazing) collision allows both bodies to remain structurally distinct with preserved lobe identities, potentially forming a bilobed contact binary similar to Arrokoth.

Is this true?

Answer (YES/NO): NO